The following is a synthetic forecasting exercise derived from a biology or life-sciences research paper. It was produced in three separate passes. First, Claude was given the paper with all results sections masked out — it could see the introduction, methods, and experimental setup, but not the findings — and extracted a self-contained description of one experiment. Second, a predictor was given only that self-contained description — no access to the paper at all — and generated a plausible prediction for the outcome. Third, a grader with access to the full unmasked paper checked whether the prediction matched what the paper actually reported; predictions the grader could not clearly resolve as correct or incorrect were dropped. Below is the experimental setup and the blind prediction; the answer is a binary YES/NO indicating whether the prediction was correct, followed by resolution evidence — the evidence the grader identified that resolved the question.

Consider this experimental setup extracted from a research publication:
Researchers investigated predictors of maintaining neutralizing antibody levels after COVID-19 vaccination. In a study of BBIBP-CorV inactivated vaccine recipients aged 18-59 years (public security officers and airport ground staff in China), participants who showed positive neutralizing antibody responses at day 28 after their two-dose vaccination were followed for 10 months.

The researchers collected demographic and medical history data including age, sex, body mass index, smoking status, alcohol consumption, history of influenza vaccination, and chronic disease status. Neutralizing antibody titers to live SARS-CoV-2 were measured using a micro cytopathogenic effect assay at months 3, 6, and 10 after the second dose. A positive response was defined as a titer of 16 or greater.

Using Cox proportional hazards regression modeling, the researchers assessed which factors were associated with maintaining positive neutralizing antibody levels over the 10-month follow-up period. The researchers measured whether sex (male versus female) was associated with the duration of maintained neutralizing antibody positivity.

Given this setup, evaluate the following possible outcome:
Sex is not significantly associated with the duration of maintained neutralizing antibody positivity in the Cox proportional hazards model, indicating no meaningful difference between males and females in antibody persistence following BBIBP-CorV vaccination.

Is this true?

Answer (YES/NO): NO